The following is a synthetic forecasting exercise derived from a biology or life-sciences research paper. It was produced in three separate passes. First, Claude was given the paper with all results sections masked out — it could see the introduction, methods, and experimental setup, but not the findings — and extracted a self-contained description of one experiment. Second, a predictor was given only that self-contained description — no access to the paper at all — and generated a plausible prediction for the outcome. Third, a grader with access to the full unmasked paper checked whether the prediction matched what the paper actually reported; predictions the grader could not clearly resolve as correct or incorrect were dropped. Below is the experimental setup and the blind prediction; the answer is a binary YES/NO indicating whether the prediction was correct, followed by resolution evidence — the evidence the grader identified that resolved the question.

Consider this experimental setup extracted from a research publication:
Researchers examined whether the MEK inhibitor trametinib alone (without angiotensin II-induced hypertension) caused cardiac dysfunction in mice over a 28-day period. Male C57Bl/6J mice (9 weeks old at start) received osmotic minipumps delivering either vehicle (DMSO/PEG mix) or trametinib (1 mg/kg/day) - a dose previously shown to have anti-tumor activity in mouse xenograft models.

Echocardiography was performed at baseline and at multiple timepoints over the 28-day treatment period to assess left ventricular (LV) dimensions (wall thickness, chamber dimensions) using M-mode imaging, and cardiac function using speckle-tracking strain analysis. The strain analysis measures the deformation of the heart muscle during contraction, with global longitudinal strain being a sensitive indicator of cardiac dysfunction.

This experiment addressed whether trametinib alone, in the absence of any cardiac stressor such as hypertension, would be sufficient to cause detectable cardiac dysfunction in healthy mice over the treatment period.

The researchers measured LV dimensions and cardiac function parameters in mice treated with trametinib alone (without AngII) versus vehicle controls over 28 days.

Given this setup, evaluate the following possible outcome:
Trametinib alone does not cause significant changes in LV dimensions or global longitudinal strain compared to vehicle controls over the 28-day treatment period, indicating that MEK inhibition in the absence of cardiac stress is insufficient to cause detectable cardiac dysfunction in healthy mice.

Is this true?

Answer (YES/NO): NO